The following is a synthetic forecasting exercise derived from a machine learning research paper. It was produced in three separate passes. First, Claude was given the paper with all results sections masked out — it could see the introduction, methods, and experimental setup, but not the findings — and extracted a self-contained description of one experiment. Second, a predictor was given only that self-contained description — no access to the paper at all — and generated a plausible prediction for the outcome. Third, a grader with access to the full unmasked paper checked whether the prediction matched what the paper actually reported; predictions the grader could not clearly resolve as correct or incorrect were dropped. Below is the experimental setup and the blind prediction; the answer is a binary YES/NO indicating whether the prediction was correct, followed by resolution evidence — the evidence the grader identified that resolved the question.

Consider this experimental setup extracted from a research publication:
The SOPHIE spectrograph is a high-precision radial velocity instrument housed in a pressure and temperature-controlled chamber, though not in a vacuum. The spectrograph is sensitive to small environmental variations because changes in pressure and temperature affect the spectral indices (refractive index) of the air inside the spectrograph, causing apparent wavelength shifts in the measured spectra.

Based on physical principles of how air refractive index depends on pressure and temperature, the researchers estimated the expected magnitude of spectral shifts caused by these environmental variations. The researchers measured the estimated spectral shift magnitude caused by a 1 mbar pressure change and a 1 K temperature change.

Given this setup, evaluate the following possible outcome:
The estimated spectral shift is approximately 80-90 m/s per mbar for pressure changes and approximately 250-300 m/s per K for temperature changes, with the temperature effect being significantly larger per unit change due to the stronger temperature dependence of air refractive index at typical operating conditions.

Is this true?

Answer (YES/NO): NO